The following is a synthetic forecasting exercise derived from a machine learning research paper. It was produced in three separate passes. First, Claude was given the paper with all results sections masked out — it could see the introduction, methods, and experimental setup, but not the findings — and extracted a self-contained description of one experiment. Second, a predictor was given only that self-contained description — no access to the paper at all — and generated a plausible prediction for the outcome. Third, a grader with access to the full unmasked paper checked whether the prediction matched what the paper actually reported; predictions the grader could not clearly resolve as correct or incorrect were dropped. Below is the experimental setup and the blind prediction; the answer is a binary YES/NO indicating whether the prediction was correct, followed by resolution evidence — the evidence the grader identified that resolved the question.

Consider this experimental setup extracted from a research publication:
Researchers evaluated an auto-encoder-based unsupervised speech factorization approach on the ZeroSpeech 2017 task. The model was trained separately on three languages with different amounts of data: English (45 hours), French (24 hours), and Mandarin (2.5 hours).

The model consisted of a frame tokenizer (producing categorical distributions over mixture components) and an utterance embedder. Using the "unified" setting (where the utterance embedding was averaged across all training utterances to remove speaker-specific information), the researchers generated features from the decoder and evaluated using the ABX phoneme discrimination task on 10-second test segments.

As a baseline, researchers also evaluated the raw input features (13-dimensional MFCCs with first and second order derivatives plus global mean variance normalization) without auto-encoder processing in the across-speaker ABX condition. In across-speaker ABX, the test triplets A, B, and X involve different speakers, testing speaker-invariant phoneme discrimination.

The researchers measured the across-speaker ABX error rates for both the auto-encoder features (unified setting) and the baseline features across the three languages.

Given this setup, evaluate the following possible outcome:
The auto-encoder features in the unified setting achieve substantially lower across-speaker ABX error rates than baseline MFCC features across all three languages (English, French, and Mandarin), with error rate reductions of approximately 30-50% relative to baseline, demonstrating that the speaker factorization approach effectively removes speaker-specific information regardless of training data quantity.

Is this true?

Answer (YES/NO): NO